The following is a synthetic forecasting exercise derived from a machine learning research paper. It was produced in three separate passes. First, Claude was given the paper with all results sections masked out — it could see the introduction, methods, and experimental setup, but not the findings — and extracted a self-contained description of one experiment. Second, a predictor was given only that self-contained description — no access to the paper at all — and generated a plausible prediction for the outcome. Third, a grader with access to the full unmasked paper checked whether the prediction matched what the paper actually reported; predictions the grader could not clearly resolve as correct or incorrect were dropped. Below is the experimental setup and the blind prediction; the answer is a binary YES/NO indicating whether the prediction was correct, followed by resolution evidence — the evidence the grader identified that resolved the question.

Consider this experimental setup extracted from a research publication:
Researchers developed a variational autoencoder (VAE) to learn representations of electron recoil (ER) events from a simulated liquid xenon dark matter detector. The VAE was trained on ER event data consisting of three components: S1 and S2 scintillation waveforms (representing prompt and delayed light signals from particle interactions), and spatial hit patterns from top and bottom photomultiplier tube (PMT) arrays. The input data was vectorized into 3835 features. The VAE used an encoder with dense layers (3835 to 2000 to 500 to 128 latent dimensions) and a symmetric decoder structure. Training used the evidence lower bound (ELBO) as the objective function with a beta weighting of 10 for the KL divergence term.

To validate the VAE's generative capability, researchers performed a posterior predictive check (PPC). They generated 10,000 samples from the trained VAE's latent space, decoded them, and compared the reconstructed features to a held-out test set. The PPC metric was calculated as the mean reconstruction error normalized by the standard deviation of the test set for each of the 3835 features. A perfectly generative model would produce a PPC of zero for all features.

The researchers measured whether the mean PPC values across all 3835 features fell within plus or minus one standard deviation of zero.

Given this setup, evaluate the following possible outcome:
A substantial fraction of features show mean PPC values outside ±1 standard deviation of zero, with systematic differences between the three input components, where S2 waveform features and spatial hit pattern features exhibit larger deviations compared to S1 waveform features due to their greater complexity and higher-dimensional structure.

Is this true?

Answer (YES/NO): NO